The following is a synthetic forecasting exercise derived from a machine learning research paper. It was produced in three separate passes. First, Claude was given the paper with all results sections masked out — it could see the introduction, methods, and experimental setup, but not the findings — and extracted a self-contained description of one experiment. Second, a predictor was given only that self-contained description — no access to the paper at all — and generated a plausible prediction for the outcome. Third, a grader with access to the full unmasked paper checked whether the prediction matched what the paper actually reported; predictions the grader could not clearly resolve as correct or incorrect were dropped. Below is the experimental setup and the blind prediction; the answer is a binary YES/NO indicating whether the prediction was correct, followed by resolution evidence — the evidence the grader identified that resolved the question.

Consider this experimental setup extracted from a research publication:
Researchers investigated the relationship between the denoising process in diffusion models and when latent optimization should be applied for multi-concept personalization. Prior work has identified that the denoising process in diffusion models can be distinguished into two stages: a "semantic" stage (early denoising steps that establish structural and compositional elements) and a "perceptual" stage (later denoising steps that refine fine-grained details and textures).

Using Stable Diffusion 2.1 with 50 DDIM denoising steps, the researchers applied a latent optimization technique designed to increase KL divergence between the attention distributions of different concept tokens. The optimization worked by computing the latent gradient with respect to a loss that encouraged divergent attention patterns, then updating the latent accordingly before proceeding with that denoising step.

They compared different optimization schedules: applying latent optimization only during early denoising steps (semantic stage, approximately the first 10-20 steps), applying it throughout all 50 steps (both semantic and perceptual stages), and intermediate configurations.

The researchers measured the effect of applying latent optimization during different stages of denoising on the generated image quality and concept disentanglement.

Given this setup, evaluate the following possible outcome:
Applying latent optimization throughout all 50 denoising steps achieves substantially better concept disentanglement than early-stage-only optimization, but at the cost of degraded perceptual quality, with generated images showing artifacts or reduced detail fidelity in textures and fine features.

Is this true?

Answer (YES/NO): YES